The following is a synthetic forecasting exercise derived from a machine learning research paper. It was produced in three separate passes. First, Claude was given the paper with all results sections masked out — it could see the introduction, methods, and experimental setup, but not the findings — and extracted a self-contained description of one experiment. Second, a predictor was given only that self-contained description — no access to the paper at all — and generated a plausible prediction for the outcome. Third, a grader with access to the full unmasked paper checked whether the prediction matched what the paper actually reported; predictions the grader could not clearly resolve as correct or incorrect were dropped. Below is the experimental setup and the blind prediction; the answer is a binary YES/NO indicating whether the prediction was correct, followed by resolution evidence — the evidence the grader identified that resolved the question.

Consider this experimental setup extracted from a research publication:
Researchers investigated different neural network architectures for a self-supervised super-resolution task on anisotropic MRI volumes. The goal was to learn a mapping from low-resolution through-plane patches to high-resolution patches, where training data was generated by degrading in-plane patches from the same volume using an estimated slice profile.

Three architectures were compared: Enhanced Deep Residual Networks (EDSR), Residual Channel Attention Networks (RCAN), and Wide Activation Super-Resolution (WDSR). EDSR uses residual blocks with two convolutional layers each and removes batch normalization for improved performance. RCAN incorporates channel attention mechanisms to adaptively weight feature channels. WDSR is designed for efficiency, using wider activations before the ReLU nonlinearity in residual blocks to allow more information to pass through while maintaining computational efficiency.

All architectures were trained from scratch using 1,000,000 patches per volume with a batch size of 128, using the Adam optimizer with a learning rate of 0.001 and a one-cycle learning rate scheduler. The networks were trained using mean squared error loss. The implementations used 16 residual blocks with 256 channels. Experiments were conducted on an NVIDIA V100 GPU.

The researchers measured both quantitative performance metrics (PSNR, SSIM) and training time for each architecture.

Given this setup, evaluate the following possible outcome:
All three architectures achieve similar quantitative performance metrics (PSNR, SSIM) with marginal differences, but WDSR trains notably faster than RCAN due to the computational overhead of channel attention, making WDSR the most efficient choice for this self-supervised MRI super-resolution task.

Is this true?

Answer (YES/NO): NO